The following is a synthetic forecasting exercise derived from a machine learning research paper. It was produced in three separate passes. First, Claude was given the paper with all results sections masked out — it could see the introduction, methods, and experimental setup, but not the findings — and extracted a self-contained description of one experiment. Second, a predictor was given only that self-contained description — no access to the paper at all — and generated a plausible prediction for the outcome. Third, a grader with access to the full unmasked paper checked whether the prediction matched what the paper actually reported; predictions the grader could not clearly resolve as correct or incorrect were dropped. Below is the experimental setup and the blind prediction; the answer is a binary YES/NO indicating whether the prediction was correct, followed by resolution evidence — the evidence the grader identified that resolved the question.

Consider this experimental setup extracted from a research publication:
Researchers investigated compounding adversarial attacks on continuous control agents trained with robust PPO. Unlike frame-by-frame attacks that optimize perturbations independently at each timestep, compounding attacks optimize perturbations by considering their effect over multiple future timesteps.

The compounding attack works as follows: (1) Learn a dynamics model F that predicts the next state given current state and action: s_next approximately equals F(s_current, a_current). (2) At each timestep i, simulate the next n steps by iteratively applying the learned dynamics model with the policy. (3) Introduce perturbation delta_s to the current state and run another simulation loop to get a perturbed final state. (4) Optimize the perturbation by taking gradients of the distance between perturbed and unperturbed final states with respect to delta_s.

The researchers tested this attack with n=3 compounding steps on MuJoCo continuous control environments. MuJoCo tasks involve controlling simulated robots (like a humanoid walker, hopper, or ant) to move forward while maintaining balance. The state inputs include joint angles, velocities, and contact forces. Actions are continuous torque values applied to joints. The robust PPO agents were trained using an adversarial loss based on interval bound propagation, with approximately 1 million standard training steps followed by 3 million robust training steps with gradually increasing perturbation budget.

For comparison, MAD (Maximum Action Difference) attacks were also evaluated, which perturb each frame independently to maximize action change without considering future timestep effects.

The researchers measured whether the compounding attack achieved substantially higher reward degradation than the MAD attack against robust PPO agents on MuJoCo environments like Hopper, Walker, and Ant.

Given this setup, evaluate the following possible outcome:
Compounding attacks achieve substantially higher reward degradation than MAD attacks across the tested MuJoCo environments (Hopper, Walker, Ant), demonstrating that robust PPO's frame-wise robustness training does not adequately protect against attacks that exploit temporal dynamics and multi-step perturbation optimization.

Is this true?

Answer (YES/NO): NO